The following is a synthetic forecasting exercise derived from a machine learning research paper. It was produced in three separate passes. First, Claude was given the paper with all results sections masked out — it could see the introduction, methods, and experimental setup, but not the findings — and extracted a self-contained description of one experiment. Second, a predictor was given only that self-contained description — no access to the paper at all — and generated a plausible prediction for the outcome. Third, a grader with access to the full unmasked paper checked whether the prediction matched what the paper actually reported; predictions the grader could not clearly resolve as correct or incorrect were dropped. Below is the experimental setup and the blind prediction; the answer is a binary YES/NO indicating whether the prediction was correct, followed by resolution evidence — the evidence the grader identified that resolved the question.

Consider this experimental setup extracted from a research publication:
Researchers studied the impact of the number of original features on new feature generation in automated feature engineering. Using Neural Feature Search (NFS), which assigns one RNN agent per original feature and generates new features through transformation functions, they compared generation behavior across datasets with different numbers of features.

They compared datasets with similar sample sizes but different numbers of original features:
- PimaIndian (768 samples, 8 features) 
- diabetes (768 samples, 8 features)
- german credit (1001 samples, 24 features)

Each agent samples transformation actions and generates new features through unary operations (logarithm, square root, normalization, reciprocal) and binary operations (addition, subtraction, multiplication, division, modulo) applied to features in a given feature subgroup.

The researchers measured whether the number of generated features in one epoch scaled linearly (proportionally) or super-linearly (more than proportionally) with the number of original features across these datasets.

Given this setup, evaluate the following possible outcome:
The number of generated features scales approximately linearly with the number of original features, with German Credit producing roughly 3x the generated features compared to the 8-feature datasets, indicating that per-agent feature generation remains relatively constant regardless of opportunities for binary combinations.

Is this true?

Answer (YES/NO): YES